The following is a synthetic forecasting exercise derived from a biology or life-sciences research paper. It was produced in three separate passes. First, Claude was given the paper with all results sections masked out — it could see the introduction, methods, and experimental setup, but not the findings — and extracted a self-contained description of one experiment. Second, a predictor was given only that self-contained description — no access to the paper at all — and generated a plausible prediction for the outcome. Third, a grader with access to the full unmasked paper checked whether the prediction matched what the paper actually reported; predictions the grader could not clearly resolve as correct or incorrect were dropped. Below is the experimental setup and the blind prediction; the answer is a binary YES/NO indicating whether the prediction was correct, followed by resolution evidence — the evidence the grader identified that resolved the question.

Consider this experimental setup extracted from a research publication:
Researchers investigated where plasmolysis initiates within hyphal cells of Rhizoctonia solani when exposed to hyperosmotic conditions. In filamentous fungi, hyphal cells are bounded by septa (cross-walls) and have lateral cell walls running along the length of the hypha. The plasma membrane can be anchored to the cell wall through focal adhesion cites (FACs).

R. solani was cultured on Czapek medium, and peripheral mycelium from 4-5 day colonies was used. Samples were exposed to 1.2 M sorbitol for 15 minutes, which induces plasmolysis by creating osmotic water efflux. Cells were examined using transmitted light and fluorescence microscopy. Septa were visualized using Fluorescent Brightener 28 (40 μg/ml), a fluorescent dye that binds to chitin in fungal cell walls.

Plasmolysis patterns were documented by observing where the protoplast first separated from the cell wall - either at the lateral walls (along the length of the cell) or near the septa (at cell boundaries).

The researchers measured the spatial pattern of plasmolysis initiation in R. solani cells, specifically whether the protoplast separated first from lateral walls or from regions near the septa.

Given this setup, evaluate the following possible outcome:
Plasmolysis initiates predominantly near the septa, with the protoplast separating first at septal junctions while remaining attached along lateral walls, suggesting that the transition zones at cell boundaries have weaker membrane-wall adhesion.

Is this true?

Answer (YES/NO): YES